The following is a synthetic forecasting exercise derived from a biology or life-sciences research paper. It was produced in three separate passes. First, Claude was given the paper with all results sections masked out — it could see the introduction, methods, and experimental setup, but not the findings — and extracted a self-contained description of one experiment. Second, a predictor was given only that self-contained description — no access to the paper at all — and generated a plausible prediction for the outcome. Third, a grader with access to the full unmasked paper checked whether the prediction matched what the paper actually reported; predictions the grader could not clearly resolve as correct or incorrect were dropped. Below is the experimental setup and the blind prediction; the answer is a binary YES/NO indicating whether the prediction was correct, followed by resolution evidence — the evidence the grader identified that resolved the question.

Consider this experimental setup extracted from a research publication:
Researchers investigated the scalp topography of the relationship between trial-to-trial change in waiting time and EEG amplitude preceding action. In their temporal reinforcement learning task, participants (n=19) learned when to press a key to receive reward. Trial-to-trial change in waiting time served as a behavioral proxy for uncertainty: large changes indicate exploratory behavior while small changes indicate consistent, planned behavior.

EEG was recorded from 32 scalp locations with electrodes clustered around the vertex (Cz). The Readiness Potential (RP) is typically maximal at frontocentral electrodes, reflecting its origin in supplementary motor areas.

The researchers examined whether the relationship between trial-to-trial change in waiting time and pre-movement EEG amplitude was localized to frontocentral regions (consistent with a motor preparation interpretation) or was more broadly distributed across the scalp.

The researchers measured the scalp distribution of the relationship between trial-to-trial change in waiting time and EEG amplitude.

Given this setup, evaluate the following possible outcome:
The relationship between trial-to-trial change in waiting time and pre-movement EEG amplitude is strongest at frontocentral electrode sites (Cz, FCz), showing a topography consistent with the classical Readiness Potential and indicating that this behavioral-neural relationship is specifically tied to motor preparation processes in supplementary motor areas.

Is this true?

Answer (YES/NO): YES